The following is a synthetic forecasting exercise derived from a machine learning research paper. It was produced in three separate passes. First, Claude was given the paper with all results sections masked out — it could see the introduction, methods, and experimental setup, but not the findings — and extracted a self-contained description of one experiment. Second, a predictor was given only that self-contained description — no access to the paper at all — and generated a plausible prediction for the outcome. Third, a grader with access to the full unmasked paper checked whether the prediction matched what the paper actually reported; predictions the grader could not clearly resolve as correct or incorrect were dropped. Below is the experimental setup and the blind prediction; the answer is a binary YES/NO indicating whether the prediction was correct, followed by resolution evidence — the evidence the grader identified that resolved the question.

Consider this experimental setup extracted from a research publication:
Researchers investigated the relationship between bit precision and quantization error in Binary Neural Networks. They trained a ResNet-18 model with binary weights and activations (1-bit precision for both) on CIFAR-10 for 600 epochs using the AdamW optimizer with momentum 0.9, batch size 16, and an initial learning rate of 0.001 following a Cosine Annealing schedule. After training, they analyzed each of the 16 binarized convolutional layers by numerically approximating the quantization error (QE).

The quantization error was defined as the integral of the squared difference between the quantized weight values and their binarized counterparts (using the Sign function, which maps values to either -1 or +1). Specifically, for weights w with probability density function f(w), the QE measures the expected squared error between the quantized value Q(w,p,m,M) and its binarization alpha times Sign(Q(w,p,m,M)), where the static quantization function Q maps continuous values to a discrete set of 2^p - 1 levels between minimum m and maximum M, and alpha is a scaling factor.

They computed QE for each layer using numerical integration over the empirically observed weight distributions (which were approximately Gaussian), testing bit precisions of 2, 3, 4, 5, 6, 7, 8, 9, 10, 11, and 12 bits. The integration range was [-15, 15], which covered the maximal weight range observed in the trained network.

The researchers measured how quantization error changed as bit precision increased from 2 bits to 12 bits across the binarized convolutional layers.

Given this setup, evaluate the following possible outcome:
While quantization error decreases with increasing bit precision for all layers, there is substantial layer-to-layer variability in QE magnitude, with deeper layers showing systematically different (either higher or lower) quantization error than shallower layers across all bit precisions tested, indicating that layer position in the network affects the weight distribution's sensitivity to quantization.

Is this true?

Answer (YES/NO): NO